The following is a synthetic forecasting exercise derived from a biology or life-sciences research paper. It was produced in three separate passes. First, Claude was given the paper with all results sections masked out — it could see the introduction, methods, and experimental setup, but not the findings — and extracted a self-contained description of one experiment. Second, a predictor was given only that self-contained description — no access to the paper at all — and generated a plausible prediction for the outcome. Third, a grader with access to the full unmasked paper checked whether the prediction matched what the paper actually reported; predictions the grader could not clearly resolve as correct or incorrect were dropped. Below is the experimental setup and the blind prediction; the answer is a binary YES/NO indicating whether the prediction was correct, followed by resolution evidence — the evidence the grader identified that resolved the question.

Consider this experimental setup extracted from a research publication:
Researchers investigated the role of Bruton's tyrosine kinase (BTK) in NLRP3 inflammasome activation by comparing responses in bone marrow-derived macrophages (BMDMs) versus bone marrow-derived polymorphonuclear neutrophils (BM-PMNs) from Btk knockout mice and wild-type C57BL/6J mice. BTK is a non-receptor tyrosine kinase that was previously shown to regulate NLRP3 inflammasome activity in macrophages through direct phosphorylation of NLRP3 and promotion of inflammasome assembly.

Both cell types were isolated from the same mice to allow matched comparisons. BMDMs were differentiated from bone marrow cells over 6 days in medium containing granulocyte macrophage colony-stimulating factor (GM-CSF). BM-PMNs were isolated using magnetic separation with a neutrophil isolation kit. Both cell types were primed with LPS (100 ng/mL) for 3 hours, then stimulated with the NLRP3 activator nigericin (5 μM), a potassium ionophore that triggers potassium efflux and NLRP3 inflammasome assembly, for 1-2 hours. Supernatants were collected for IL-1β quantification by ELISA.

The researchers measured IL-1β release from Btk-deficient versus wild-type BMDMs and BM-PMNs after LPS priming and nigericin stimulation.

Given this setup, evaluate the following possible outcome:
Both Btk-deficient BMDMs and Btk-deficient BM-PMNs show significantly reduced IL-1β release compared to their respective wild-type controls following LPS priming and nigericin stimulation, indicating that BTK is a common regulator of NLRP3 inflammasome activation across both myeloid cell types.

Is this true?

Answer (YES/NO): NO